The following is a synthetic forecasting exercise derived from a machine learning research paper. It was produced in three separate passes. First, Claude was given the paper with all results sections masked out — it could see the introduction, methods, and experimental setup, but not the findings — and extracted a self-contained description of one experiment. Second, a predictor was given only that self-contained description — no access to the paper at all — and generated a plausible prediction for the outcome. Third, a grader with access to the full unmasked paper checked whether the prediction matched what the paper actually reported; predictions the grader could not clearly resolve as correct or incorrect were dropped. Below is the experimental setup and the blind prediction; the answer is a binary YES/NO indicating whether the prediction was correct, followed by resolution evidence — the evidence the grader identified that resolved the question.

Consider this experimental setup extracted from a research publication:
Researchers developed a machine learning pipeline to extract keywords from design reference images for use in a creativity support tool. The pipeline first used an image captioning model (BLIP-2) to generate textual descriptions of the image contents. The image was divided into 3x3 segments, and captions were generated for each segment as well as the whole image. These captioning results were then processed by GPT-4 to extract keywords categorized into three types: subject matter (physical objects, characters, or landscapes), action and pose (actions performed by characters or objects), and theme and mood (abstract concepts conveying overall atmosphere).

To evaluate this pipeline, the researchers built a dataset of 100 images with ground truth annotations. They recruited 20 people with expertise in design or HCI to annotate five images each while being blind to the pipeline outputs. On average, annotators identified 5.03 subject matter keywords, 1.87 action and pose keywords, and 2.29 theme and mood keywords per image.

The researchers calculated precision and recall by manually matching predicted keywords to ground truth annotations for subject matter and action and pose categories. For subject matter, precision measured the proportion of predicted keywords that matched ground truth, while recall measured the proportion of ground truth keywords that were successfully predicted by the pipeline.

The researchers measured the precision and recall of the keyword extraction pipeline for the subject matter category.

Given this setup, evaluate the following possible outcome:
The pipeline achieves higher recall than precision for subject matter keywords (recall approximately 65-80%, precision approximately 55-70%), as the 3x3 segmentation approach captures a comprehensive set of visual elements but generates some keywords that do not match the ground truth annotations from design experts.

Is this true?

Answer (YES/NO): NO